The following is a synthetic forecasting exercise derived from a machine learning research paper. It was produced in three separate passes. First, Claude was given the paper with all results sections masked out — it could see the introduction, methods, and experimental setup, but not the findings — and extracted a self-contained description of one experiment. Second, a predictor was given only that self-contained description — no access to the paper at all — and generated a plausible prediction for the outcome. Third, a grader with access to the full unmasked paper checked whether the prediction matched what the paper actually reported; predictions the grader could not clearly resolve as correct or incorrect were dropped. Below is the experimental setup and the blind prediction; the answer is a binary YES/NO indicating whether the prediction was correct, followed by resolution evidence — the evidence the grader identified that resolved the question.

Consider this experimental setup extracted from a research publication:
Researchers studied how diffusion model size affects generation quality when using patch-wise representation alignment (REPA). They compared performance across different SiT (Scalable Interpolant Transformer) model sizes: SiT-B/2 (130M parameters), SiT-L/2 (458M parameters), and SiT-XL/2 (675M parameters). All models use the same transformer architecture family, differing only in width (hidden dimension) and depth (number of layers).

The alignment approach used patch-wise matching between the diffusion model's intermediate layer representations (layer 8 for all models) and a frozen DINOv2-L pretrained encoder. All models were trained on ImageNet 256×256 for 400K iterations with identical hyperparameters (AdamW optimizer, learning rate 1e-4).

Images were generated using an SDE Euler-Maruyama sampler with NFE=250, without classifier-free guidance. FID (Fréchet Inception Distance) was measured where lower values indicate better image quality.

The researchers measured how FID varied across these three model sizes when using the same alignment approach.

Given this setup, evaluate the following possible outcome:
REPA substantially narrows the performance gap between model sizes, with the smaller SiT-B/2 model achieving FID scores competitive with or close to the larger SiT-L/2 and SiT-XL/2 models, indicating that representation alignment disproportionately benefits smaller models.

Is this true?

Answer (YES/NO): NO